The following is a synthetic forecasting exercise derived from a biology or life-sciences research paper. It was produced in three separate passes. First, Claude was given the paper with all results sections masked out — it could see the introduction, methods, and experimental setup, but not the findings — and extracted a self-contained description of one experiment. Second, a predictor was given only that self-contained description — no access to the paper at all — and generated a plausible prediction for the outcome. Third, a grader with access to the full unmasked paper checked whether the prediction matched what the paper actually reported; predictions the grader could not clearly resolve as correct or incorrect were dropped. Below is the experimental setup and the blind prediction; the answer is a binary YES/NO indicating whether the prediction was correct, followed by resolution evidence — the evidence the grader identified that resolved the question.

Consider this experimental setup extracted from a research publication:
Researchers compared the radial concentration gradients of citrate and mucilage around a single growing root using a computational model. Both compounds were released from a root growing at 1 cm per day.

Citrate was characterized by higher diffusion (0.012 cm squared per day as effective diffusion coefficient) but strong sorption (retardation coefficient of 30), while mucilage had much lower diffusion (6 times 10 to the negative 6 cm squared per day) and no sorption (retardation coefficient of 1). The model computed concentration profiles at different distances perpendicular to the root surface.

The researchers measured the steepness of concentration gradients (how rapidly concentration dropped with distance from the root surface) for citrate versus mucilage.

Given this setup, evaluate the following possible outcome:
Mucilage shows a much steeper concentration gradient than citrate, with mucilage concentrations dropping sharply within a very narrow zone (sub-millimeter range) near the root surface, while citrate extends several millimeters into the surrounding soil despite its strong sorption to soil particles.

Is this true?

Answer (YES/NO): YES